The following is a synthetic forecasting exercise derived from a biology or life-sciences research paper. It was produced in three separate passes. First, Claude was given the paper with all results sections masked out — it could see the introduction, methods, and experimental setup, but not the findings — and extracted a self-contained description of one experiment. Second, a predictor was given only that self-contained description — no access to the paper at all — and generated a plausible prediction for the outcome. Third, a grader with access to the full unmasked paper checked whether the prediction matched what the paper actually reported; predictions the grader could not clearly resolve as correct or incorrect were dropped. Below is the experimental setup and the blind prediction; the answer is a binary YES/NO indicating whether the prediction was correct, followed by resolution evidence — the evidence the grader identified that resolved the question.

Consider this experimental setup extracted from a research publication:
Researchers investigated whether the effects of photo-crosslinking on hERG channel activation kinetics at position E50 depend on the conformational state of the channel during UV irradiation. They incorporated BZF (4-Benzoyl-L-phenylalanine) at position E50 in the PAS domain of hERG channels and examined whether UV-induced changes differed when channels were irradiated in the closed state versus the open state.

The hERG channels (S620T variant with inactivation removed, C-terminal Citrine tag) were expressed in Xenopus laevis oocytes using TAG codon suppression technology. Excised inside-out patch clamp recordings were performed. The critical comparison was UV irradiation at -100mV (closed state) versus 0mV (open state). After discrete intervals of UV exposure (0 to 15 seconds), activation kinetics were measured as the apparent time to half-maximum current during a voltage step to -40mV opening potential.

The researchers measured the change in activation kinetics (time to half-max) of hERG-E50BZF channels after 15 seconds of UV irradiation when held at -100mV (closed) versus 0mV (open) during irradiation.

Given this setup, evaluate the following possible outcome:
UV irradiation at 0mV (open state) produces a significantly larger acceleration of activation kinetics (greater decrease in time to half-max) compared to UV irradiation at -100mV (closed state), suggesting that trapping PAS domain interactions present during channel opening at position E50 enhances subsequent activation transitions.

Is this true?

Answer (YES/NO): NO